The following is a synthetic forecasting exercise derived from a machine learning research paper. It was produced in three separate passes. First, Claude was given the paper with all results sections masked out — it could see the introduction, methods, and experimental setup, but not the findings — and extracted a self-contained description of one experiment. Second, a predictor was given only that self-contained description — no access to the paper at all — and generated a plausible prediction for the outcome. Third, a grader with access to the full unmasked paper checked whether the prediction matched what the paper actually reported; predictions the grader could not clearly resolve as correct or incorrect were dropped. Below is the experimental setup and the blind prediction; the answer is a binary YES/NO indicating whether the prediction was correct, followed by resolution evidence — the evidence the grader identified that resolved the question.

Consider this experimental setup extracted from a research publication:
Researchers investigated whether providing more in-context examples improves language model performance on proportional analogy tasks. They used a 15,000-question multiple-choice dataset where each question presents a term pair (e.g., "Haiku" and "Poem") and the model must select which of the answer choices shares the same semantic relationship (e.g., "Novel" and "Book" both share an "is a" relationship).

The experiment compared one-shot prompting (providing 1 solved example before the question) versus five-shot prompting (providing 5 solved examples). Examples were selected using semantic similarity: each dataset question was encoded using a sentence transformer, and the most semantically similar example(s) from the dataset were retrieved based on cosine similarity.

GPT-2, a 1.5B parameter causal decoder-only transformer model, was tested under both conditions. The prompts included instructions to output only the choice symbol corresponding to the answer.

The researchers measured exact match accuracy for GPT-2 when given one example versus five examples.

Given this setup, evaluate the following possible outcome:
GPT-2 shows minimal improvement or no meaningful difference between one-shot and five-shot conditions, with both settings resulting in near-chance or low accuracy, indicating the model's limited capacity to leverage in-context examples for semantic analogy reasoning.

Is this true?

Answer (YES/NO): NO